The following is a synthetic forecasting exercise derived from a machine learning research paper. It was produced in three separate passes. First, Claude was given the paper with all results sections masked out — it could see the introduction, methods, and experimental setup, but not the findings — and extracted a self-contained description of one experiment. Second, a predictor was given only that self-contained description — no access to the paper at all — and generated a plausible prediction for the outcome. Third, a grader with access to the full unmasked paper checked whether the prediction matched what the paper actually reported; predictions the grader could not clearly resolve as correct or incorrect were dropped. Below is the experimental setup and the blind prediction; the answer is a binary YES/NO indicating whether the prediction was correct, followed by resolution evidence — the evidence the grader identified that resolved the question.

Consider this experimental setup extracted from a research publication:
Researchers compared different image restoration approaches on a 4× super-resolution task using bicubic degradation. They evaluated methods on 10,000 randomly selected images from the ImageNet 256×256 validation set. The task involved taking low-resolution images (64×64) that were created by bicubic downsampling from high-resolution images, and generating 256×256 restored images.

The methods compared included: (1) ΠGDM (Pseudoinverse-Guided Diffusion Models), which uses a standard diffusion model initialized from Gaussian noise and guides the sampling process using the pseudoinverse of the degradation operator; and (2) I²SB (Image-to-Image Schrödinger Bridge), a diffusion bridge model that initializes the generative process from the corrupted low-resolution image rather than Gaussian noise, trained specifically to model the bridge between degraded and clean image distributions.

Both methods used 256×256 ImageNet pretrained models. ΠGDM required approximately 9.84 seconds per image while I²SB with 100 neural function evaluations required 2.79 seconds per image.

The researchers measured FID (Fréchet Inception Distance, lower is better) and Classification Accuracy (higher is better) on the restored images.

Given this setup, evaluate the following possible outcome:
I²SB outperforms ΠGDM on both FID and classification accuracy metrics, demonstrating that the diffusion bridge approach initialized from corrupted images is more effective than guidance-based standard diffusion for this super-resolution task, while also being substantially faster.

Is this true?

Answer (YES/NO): NO